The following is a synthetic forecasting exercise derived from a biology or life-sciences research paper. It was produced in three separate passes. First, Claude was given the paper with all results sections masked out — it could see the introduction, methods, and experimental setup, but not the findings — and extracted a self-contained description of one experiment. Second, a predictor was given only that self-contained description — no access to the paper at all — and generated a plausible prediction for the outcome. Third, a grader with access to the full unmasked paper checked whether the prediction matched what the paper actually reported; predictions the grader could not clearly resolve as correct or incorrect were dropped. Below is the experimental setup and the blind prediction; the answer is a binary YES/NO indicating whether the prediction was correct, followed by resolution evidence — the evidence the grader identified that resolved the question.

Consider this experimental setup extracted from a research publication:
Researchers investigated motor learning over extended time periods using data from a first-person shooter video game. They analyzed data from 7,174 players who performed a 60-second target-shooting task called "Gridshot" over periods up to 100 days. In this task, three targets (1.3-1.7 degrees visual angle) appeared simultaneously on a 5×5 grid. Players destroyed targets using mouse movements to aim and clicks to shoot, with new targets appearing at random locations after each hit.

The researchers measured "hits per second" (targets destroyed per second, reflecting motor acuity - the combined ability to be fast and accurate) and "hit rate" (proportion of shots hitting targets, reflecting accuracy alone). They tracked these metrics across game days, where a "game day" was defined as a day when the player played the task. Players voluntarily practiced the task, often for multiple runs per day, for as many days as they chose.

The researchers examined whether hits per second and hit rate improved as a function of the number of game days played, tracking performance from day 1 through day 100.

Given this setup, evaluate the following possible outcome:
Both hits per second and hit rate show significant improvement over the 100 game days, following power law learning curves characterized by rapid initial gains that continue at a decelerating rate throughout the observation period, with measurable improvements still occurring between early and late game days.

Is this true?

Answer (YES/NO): NO